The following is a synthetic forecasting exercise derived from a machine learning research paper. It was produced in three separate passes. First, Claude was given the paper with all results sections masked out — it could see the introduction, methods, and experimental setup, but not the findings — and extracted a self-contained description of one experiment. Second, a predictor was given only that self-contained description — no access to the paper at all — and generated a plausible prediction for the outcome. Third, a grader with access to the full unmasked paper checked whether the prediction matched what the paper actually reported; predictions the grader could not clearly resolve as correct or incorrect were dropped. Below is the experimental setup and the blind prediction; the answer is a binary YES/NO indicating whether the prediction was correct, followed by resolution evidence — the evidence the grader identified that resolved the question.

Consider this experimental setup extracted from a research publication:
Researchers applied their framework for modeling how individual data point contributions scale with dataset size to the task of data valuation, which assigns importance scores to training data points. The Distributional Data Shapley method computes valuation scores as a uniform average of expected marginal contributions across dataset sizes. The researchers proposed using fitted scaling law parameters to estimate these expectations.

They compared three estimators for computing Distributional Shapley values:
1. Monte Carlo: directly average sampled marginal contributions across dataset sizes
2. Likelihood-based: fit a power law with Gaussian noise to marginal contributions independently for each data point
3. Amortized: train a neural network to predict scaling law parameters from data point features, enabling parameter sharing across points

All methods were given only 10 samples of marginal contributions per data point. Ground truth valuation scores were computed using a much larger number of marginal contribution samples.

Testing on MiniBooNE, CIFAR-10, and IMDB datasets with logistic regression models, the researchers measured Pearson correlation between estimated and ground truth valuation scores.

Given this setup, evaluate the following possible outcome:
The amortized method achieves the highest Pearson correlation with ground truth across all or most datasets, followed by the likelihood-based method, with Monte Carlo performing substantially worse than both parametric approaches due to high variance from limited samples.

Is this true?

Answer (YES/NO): NO